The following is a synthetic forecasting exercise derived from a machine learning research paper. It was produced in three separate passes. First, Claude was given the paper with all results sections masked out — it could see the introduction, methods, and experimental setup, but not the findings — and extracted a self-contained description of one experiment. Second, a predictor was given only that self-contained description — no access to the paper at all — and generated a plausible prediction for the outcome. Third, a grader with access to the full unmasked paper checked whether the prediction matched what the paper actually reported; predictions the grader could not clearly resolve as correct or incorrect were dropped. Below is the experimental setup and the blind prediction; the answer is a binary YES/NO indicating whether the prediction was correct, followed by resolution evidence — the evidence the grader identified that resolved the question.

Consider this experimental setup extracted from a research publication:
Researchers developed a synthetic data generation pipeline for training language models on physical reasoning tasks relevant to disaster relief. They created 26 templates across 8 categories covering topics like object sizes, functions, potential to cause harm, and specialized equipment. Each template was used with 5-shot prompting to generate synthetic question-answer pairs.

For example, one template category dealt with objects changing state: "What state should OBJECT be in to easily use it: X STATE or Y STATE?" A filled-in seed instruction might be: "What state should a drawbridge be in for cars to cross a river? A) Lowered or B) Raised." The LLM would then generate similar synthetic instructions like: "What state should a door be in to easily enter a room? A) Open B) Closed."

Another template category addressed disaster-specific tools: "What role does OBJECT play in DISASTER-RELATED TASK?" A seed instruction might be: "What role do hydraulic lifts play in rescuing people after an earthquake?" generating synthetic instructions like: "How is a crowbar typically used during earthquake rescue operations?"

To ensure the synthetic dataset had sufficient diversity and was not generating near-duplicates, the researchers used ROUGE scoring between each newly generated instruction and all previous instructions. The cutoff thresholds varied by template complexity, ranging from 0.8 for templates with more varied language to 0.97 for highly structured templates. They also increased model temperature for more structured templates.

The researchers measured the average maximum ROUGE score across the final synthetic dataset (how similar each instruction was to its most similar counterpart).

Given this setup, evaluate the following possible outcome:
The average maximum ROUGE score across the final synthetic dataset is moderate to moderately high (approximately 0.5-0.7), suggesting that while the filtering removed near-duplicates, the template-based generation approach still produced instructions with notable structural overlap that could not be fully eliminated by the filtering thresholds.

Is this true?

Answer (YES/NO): YES